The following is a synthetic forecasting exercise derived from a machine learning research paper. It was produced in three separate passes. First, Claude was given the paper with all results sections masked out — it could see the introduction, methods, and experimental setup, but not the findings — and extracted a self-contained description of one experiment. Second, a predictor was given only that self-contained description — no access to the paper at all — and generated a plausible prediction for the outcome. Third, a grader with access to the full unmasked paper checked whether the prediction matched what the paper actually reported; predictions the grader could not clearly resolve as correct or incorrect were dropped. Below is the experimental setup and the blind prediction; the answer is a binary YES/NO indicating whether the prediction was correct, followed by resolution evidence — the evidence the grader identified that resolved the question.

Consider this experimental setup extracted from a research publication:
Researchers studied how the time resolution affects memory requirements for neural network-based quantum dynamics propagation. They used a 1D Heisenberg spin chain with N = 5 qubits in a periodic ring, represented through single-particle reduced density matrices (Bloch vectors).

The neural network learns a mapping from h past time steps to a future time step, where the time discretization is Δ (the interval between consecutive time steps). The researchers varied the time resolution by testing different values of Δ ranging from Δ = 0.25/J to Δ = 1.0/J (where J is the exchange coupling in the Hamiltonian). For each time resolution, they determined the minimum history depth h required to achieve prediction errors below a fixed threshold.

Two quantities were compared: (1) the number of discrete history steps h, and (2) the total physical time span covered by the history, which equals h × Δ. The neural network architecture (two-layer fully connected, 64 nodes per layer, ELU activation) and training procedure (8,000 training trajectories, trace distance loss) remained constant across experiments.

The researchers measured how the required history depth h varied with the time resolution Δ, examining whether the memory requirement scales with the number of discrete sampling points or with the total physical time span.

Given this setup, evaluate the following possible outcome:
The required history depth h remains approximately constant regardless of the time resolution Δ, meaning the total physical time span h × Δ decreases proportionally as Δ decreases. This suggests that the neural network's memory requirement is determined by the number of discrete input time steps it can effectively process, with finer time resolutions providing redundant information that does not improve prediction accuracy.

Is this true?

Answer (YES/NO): NO